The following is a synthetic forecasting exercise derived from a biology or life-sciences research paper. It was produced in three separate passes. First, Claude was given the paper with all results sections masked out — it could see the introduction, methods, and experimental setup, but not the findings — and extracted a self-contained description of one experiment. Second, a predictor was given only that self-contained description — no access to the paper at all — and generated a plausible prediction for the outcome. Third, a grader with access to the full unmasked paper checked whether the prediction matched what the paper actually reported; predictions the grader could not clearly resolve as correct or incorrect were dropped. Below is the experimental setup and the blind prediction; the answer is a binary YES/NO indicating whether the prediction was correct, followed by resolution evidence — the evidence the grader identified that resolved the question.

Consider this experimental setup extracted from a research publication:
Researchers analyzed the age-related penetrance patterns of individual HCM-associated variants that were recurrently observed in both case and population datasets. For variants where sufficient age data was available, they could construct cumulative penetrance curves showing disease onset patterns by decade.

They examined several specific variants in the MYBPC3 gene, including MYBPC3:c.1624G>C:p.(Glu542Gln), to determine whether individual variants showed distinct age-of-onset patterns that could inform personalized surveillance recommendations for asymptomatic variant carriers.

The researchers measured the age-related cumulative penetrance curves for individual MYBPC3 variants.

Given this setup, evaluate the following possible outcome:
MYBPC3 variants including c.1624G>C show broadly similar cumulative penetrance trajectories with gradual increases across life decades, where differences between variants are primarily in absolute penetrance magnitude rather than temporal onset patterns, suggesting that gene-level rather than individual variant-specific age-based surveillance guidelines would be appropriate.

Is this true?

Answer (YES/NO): NO